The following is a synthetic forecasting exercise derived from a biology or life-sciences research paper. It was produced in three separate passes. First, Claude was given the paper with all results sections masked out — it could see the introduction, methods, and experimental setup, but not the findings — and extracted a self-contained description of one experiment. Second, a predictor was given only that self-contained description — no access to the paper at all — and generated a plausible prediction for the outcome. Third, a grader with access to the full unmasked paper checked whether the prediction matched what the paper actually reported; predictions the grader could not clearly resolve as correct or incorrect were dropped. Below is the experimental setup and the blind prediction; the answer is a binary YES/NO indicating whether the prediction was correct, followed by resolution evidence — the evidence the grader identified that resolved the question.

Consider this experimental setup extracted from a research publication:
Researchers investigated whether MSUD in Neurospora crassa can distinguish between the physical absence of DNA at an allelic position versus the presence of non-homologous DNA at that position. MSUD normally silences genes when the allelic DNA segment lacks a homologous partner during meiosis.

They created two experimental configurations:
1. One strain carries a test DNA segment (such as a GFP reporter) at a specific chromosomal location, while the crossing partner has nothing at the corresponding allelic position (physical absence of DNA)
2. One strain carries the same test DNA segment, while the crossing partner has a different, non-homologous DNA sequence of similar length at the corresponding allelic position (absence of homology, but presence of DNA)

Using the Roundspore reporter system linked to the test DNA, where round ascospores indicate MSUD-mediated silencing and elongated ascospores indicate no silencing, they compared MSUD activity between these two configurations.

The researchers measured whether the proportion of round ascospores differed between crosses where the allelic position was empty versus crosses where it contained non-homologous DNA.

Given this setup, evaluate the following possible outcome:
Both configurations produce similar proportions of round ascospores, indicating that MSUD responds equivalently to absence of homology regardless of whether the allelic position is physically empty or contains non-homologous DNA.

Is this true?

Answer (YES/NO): NO